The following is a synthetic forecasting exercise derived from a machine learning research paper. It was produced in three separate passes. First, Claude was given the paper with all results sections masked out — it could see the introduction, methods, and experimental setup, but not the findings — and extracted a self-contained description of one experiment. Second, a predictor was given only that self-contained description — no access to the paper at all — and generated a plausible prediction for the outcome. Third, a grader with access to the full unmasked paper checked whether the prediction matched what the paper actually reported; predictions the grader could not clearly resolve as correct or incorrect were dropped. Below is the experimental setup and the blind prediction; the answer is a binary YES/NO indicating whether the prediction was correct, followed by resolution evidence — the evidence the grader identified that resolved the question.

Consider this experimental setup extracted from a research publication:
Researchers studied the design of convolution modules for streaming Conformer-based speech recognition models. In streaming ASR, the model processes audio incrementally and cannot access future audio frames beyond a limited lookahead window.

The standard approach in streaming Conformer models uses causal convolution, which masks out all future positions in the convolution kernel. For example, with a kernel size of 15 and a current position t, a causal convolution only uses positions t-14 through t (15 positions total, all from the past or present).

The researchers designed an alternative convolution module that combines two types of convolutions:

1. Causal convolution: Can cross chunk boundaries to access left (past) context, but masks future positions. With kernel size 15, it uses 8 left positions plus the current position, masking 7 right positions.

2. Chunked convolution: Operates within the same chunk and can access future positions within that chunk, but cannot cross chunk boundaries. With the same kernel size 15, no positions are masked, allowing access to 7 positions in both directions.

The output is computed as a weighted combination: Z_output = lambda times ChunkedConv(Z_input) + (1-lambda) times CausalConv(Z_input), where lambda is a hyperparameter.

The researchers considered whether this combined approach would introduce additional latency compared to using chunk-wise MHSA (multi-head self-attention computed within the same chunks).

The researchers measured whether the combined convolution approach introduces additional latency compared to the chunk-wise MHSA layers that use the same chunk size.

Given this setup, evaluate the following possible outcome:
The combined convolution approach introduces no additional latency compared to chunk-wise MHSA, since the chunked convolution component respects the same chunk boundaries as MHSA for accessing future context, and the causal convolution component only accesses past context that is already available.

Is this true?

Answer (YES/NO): YES